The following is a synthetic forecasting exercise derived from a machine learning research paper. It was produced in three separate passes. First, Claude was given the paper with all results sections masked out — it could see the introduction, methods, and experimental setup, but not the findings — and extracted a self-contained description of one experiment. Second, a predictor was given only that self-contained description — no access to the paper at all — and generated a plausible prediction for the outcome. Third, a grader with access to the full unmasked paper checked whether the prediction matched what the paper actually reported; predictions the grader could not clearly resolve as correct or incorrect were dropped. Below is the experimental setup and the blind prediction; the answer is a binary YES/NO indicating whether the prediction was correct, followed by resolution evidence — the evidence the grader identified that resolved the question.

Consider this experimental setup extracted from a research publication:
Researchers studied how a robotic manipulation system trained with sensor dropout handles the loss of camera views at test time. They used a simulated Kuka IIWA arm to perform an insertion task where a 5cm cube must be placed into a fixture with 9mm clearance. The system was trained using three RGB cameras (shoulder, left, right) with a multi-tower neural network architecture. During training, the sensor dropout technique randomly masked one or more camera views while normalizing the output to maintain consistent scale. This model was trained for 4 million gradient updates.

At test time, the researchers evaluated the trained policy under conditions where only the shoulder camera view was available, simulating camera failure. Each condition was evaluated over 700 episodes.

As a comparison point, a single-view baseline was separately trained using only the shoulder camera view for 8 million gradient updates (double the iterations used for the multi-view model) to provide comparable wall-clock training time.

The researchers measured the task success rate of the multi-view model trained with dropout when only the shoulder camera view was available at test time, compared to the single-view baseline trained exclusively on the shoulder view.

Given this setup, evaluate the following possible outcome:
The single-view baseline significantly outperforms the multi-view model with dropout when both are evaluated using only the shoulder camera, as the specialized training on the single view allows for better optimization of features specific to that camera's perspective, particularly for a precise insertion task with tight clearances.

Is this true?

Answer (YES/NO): YES